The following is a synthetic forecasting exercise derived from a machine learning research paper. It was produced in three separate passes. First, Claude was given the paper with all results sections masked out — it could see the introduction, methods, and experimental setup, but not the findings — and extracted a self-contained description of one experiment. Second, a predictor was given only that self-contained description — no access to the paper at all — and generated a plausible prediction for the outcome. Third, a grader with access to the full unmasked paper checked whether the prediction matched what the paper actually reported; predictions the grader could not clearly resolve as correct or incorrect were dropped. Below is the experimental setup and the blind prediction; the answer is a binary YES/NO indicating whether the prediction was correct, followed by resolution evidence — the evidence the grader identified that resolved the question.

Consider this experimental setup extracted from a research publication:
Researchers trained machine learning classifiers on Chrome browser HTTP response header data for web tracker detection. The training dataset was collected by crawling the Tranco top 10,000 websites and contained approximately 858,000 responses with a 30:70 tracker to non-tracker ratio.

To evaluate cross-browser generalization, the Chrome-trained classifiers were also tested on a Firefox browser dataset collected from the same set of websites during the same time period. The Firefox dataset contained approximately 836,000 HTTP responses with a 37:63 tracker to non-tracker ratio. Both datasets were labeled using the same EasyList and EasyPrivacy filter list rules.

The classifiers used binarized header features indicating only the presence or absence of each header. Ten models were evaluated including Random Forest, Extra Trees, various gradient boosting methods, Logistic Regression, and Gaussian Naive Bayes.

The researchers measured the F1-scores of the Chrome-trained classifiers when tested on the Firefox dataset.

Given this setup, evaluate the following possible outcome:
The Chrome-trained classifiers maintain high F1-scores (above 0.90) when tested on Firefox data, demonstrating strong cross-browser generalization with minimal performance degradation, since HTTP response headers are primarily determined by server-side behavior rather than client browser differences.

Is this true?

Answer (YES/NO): NO